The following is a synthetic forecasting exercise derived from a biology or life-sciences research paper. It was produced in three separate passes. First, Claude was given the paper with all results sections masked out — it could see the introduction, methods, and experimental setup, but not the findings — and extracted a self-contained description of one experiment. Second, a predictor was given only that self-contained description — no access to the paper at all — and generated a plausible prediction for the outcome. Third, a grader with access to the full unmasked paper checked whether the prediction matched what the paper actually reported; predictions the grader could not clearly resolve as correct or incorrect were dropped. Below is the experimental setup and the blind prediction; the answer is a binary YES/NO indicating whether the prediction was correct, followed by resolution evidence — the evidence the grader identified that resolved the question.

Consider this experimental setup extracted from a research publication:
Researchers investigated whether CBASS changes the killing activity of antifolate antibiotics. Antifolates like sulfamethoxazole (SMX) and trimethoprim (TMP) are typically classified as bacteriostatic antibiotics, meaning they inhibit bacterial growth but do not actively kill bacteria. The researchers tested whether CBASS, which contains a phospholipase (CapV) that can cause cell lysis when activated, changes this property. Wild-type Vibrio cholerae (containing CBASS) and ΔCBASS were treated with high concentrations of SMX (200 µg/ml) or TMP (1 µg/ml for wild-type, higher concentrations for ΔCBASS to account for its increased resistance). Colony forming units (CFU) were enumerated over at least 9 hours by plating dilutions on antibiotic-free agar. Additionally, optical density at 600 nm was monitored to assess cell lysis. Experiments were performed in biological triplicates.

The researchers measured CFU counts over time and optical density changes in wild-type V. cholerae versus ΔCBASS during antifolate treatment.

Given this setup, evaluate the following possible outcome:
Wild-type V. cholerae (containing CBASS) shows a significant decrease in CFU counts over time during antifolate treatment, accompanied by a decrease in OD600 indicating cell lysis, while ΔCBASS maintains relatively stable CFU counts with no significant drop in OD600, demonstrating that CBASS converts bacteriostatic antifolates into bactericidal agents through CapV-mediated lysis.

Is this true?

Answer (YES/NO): YES